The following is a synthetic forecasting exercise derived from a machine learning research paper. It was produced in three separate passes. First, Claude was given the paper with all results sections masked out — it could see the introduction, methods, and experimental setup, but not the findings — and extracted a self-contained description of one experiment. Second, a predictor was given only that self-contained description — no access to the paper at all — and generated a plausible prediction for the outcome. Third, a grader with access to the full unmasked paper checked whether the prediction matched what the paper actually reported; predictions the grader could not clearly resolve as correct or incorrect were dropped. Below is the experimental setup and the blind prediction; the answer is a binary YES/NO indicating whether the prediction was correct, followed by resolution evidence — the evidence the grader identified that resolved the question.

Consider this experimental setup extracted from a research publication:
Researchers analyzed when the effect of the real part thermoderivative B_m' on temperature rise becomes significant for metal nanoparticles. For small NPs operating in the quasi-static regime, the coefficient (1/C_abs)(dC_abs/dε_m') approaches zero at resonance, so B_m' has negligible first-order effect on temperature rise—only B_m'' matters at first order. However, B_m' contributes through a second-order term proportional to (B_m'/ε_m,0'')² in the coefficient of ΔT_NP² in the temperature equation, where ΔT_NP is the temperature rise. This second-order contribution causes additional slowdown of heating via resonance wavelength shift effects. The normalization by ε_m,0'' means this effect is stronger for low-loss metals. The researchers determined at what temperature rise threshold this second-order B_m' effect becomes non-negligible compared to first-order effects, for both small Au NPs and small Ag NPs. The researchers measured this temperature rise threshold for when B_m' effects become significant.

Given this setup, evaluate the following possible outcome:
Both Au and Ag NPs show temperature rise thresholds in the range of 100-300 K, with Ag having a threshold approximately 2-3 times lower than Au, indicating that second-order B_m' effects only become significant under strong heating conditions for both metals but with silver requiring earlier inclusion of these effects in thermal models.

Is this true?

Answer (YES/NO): YES